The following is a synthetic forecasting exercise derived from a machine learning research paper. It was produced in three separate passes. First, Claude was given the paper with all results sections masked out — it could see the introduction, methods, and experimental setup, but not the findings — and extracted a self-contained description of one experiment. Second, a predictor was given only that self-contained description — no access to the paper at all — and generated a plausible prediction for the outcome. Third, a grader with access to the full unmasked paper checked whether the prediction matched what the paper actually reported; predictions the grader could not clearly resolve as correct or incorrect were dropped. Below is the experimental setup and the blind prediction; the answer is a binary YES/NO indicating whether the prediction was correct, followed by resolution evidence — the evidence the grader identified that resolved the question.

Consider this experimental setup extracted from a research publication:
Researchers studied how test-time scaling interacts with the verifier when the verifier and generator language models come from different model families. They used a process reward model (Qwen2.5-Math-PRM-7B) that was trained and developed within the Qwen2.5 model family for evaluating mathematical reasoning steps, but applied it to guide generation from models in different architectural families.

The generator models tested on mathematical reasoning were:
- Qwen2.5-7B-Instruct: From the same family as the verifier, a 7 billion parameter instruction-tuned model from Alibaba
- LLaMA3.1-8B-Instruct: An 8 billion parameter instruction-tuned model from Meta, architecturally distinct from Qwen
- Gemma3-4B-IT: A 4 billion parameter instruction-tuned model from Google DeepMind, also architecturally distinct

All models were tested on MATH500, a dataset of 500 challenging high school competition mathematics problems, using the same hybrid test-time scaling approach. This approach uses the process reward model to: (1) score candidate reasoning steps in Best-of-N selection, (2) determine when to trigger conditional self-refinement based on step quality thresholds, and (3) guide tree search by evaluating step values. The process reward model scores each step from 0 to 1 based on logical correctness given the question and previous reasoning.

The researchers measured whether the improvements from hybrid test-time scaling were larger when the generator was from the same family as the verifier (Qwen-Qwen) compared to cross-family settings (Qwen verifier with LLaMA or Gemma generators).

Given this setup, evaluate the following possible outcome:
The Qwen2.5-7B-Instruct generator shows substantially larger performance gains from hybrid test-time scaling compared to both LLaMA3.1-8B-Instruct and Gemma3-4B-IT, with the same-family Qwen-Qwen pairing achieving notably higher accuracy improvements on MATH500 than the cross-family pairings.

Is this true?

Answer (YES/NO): NO